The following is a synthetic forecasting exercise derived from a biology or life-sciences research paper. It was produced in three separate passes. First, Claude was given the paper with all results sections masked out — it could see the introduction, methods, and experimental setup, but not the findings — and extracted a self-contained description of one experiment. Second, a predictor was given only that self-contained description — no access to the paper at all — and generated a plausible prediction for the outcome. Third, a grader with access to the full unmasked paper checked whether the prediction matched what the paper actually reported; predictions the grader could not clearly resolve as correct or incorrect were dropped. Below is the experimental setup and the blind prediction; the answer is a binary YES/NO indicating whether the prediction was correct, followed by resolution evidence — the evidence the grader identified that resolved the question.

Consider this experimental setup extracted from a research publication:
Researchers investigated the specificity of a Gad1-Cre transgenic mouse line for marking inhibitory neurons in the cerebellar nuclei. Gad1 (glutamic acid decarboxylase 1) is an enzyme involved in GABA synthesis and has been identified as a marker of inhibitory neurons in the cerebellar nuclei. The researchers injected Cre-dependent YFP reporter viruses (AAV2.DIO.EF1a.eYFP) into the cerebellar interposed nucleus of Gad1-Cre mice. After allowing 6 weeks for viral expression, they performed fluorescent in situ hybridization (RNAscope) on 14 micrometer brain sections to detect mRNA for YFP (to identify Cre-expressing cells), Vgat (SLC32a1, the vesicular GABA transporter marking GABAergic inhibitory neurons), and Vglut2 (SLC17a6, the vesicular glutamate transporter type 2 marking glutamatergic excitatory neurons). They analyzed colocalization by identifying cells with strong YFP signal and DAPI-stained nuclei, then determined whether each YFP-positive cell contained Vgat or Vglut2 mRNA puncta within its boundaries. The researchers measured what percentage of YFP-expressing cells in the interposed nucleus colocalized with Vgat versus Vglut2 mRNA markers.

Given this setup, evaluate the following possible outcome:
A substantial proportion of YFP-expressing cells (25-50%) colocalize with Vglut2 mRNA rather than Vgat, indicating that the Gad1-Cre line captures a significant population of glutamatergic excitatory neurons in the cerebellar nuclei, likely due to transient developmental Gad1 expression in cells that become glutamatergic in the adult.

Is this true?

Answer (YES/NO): NO